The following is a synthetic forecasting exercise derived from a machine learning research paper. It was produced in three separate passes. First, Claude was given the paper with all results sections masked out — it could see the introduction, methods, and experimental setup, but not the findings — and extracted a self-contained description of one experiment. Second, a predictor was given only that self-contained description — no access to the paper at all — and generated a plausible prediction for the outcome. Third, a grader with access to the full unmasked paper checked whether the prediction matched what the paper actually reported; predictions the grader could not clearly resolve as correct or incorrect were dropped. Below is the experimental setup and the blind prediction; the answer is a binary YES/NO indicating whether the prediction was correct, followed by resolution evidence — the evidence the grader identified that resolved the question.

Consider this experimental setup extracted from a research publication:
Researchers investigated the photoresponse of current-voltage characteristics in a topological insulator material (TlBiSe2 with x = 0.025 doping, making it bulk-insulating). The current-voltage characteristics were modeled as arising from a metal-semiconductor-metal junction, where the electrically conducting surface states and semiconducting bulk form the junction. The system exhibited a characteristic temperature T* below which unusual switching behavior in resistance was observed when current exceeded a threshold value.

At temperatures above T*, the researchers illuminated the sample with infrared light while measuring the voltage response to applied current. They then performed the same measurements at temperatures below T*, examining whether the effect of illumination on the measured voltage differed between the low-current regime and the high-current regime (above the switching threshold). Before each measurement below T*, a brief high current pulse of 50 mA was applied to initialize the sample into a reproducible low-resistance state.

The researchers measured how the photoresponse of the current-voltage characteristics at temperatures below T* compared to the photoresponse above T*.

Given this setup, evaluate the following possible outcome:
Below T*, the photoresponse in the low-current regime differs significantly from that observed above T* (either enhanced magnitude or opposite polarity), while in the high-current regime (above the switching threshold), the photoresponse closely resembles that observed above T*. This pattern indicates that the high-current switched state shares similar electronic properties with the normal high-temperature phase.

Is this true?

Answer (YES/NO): YES